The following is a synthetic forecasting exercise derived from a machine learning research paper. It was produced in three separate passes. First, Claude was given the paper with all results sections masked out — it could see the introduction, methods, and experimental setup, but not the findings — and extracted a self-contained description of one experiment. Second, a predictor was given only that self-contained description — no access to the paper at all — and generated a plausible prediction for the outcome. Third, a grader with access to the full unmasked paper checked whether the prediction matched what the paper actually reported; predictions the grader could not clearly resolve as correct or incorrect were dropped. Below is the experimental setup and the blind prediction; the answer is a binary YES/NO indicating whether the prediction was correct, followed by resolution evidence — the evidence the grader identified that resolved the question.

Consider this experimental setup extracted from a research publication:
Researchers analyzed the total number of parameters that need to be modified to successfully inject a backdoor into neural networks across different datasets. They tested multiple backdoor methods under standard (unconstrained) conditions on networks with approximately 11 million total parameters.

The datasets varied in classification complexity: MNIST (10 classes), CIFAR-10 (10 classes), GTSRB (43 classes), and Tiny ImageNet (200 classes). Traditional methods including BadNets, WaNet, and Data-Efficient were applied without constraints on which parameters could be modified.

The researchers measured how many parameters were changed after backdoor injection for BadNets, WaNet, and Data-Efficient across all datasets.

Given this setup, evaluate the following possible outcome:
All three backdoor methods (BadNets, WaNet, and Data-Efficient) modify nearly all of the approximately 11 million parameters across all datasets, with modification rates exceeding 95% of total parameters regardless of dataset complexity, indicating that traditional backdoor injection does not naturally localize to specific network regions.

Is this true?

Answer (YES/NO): YES